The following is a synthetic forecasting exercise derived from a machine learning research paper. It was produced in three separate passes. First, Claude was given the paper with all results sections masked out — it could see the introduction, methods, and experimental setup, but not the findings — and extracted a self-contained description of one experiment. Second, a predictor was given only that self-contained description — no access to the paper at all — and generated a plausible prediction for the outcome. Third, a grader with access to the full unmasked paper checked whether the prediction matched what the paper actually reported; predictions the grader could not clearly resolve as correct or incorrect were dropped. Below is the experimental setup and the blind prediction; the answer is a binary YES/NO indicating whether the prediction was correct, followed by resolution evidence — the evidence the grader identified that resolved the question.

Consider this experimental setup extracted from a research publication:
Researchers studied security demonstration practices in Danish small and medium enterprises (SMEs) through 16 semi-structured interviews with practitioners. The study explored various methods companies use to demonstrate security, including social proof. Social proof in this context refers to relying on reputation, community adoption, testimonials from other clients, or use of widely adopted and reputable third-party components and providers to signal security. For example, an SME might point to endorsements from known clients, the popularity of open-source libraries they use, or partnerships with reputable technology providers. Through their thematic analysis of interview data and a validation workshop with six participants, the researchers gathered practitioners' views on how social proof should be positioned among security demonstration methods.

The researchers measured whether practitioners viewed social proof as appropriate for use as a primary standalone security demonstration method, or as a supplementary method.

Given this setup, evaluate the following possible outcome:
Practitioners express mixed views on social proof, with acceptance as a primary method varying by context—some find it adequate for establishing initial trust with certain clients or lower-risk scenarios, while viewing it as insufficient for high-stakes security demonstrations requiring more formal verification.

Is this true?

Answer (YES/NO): NO